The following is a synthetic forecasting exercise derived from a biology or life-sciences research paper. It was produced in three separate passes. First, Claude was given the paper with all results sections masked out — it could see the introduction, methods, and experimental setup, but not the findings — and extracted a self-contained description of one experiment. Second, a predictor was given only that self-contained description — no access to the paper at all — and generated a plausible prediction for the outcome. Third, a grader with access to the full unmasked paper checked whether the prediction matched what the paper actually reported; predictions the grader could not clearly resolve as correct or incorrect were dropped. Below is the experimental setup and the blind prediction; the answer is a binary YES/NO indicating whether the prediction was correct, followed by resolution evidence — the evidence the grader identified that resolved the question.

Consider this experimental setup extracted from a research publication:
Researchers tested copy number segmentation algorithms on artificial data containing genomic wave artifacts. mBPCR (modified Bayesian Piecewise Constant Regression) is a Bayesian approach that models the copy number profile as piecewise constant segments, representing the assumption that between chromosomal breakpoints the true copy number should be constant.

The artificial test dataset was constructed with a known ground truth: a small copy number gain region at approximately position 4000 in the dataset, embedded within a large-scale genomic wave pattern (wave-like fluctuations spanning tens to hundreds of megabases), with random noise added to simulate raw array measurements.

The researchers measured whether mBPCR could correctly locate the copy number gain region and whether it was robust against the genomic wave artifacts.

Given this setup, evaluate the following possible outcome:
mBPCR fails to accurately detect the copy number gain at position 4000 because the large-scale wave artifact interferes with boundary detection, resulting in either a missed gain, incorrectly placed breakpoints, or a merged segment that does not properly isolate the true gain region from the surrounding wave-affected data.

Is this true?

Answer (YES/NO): NO